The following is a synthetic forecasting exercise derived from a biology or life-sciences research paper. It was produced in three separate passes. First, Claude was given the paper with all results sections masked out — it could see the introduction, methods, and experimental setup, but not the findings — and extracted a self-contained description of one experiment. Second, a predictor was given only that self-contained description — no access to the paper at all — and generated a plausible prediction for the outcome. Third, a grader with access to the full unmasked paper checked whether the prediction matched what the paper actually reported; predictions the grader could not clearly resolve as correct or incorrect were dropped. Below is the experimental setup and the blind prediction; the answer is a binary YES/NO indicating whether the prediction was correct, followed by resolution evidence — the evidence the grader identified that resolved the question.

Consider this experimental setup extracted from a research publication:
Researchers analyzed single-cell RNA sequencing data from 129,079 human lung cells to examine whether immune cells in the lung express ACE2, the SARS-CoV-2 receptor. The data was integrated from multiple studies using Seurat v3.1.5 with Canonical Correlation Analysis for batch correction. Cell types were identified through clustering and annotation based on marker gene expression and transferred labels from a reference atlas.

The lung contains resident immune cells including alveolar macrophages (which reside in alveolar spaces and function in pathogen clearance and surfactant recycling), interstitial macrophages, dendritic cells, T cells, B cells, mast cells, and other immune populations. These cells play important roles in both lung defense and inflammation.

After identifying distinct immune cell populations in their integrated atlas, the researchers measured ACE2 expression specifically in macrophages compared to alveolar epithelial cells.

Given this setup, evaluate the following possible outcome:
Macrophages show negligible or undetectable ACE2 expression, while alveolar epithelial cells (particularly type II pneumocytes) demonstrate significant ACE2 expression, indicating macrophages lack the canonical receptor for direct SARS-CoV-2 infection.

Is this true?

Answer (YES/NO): YES